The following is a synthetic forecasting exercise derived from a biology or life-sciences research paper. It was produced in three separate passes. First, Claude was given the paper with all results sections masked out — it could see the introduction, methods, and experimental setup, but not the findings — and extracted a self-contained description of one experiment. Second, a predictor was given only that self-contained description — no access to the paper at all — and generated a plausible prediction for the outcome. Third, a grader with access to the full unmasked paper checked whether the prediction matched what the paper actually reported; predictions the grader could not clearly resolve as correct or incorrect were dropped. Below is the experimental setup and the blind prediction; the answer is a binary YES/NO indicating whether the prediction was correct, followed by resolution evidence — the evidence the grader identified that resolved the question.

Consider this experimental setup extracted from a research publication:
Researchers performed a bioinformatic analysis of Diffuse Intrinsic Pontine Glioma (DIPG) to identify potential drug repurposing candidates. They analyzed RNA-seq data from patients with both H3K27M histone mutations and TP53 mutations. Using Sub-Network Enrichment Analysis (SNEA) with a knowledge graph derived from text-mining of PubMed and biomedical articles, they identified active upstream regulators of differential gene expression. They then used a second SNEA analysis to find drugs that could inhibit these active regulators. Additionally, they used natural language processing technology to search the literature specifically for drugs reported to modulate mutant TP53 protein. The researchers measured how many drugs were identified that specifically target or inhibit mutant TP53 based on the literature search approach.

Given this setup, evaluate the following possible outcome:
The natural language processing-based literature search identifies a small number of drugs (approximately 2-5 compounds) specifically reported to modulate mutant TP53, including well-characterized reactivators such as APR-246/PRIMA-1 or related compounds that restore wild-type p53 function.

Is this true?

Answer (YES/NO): NO